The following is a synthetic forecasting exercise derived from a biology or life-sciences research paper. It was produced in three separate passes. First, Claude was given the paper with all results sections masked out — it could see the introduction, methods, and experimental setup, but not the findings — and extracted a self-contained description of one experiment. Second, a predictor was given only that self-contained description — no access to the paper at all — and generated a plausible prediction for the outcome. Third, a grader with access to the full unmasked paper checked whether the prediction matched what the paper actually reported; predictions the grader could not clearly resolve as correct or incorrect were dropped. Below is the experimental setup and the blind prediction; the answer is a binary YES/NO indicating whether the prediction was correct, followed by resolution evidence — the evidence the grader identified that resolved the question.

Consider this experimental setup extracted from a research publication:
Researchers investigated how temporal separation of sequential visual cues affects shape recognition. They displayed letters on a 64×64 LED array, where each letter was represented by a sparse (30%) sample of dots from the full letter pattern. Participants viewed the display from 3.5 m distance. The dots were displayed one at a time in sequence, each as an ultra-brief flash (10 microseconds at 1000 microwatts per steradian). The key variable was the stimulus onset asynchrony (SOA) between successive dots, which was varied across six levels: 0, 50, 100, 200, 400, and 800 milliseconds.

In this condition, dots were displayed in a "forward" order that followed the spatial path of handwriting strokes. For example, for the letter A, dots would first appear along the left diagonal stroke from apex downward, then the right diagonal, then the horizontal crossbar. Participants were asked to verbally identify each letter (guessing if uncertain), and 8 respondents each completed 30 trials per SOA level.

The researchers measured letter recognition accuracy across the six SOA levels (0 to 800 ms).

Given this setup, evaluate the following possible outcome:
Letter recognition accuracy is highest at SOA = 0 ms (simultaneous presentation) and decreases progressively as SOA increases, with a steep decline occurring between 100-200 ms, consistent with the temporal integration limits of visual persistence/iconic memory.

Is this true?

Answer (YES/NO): NO